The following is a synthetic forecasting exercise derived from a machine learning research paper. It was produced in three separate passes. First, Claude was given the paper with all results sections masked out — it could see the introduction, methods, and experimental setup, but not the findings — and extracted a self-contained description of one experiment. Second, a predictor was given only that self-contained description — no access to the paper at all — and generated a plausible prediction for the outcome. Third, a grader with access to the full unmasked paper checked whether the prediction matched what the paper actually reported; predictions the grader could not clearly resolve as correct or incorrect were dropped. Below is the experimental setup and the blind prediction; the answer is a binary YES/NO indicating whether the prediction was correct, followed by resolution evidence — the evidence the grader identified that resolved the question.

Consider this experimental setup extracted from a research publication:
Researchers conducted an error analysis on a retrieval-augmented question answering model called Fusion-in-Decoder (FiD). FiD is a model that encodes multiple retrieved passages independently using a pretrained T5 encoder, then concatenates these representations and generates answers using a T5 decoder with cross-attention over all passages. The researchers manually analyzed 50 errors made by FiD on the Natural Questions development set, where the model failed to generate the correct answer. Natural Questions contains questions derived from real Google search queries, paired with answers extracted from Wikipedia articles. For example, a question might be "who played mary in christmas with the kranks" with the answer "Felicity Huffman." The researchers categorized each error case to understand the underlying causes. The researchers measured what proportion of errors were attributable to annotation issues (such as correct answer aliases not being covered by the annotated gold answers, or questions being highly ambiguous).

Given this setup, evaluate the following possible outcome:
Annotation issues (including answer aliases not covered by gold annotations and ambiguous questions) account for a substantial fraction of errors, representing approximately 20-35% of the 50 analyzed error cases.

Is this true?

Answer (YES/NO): NO